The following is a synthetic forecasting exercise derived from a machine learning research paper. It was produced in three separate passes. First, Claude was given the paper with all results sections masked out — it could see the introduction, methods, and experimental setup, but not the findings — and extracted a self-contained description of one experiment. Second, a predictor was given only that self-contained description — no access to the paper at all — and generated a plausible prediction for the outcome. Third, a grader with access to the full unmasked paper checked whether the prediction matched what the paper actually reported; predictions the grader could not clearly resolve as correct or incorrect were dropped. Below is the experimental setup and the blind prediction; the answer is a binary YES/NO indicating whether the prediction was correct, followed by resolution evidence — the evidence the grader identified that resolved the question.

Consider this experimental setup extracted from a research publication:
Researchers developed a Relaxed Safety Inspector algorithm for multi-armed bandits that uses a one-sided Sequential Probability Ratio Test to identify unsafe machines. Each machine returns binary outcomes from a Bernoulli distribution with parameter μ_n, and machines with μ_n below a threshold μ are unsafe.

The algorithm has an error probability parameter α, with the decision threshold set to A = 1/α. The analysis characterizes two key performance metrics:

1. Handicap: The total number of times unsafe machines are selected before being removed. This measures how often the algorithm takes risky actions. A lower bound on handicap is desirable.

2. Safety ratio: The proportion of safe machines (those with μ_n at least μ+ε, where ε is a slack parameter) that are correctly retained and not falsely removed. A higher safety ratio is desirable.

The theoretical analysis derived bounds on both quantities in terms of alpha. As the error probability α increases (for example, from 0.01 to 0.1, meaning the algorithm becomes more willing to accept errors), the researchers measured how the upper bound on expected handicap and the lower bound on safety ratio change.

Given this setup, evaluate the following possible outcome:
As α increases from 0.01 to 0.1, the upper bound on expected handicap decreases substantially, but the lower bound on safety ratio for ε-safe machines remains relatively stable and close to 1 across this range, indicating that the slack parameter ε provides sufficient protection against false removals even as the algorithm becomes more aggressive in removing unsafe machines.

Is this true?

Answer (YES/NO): NO